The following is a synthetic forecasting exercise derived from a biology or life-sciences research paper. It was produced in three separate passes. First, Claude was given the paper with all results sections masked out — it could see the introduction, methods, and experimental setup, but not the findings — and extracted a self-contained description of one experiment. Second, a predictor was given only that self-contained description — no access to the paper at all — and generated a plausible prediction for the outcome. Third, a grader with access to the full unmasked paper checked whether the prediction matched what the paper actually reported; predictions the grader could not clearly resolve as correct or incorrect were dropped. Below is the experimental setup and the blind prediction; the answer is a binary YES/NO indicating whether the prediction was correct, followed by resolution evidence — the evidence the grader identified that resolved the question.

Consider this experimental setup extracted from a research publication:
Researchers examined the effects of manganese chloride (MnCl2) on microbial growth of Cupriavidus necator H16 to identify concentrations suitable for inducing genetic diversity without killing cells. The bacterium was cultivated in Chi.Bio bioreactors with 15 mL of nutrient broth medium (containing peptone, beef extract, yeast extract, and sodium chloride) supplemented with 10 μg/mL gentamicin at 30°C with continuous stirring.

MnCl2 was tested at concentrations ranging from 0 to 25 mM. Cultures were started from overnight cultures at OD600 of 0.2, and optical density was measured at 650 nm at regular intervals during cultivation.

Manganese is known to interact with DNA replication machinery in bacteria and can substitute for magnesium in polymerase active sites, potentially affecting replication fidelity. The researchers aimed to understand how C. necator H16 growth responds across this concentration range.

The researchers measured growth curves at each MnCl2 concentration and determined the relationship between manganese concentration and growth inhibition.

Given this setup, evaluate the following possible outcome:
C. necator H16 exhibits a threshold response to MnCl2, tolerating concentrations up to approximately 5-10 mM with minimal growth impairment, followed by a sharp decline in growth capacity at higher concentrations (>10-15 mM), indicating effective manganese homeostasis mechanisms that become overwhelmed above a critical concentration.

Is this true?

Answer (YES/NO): NO